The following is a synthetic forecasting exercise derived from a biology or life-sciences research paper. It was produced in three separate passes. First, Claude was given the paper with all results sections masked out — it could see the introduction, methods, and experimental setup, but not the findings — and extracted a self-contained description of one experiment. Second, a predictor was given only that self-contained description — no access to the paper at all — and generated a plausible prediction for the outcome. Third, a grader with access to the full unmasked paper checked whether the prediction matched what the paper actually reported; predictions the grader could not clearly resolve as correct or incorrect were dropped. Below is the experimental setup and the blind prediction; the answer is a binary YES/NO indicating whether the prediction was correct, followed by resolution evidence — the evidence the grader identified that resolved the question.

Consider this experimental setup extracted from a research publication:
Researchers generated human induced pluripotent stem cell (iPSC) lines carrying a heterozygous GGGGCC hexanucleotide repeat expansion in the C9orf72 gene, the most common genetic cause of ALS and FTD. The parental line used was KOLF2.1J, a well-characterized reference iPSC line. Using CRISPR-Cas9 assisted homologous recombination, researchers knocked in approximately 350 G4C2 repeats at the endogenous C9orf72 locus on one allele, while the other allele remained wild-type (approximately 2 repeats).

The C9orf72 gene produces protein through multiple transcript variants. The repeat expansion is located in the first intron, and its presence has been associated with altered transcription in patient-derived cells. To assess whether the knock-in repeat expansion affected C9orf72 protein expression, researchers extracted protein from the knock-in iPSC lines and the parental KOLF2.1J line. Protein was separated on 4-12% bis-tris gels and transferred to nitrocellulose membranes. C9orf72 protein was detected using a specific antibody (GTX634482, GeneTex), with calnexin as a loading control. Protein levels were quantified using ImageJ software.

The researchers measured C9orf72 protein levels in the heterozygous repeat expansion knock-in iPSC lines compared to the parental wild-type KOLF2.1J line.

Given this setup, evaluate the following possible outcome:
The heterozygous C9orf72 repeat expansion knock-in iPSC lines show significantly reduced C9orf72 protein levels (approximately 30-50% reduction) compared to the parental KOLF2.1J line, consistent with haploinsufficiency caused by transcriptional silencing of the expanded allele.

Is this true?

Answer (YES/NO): YES